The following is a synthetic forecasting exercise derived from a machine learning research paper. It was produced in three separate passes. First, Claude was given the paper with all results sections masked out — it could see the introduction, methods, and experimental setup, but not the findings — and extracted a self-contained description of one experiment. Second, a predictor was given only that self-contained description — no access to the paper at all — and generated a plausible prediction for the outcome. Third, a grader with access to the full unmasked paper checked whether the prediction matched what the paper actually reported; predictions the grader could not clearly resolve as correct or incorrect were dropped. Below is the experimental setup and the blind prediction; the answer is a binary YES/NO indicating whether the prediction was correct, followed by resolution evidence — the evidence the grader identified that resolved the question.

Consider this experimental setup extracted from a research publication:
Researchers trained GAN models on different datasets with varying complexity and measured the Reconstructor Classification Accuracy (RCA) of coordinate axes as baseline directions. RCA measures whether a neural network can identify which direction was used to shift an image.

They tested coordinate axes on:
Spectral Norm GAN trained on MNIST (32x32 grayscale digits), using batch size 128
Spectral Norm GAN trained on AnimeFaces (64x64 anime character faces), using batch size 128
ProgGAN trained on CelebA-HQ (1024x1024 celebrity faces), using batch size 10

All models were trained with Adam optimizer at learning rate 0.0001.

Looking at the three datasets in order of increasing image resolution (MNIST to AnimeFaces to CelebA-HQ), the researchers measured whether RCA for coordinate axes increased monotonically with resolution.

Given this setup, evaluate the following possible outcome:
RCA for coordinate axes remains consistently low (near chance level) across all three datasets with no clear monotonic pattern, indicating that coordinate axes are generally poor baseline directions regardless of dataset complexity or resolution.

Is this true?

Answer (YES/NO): NO